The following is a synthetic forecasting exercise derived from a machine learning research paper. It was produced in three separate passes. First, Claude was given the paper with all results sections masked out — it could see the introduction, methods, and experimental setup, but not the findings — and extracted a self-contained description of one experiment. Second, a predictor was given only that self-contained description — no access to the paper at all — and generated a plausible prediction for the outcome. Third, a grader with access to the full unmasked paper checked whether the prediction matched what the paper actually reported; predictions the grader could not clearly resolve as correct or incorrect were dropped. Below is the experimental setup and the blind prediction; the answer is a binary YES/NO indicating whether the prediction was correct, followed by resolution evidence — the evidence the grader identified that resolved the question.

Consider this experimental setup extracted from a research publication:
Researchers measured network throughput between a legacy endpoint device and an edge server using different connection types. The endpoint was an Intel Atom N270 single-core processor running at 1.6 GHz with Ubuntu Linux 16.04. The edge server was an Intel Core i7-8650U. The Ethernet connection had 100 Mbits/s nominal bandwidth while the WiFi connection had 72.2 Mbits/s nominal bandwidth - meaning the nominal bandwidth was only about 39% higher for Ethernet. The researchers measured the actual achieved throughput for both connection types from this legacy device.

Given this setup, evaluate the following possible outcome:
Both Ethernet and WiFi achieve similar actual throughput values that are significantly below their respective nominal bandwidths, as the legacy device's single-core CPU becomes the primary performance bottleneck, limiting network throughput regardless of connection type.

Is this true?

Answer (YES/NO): NO